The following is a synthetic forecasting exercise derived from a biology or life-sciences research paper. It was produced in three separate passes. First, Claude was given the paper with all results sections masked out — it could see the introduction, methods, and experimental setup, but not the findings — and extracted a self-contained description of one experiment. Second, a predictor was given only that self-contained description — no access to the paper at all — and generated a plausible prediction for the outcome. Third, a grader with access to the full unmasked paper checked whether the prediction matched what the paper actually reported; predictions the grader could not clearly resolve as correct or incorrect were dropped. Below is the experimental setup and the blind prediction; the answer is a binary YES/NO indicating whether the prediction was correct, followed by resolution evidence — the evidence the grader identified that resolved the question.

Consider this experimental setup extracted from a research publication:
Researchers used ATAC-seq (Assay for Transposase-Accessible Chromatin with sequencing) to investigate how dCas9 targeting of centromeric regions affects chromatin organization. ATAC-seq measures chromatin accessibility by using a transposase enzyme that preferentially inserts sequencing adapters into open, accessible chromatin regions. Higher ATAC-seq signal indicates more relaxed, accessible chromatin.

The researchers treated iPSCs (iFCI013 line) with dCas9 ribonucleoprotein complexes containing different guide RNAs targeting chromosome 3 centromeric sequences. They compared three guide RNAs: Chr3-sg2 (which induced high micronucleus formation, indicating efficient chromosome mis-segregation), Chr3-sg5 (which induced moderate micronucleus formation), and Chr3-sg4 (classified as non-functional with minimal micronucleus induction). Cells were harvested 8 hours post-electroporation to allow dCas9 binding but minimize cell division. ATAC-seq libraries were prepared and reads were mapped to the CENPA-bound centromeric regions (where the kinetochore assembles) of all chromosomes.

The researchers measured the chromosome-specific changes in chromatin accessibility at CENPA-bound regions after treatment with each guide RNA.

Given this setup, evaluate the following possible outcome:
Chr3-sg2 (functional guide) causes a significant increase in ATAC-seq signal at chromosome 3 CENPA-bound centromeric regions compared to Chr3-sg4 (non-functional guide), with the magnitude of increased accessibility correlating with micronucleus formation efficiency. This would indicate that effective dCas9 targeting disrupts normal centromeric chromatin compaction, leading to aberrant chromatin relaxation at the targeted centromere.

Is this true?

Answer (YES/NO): YES